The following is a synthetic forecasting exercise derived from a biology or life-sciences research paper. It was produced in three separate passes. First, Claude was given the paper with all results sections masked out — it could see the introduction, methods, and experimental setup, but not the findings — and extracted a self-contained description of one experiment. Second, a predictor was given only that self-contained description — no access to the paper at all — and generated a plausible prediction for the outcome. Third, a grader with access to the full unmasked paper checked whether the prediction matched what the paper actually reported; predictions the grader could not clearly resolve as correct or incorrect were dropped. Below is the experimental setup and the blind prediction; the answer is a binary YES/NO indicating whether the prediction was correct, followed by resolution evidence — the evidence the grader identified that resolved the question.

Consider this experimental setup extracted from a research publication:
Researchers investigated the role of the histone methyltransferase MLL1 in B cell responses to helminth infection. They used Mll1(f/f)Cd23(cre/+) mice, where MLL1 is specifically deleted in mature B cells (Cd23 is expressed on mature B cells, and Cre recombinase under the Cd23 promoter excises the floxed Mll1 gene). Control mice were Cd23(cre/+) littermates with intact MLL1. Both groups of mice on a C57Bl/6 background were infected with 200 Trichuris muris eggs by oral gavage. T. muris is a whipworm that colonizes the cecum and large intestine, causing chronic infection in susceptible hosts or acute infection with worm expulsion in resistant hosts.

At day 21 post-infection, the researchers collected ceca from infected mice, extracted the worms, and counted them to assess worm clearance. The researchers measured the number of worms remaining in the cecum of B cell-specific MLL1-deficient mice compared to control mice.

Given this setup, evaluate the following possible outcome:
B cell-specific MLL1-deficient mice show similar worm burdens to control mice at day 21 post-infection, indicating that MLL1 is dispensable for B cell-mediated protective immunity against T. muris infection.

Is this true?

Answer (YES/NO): NO